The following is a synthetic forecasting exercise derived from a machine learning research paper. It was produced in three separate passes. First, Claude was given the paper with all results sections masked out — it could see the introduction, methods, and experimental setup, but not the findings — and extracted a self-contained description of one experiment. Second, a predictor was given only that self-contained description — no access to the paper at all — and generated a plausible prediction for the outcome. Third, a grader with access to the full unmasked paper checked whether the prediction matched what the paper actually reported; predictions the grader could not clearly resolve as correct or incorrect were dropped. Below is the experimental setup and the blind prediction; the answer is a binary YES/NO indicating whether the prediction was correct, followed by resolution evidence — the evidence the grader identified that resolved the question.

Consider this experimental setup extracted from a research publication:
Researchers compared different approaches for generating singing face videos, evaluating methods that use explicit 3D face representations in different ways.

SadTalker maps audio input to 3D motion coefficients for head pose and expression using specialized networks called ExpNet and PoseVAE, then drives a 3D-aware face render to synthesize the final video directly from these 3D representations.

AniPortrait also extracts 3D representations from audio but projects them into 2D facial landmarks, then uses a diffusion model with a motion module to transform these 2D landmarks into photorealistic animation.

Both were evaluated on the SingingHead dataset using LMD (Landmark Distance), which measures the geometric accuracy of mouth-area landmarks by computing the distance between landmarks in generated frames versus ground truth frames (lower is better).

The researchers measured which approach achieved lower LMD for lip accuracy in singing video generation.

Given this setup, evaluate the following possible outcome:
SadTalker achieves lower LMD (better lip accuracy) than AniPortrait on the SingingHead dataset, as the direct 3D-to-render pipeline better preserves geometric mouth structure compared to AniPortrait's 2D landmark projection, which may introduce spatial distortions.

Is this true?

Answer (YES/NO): YES